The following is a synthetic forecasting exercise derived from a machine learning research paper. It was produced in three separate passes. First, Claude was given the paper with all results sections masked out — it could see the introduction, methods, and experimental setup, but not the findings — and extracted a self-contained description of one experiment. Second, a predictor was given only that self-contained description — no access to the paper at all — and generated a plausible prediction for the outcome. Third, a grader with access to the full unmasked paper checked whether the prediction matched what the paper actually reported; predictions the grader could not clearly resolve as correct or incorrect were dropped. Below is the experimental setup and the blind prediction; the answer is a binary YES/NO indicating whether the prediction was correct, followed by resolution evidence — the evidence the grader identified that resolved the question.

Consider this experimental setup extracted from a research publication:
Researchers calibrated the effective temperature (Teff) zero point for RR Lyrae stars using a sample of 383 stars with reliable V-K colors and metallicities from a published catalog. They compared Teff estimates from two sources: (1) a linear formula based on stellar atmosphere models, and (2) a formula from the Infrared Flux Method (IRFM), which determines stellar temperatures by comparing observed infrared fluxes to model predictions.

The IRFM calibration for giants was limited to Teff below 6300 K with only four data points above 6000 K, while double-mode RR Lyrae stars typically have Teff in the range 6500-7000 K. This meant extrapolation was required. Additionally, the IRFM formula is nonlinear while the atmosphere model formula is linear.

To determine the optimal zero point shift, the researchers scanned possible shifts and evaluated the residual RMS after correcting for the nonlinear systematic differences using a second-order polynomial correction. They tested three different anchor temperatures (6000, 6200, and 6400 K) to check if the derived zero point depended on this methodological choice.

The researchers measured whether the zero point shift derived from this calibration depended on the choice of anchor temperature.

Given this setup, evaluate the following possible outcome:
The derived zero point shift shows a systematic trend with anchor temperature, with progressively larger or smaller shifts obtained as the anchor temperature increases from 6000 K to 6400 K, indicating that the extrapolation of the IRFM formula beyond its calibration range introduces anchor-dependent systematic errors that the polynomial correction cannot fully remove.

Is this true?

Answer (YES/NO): NO